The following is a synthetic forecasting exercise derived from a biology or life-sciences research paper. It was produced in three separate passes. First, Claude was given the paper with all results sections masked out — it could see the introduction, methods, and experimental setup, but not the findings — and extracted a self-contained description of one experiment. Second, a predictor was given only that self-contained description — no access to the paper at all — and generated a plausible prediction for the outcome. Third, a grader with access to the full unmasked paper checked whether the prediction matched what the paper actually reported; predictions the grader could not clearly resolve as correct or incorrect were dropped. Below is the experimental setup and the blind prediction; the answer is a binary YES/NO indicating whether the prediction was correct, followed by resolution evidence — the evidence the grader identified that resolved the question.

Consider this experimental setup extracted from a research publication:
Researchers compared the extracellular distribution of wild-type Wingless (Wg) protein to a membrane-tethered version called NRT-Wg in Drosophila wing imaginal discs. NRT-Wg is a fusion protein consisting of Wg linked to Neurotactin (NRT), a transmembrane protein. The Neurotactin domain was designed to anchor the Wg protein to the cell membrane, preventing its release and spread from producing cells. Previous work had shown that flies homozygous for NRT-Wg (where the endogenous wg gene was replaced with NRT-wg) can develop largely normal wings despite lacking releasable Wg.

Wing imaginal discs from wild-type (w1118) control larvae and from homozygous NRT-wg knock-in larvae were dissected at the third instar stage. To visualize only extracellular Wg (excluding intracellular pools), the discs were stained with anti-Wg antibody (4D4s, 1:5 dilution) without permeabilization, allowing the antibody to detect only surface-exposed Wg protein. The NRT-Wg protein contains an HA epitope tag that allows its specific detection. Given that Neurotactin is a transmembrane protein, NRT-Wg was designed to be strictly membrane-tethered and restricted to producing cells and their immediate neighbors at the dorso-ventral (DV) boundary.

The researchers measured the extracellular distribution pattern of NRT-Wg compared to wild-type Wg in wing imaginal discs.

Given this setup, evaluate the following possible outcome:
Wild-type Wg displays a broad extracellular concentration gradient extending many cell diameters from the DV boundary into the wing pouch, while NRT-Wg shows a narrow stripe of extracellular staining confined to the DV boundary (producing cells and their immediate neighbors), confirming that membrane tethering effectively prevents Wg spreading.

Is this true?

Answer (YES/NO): NO